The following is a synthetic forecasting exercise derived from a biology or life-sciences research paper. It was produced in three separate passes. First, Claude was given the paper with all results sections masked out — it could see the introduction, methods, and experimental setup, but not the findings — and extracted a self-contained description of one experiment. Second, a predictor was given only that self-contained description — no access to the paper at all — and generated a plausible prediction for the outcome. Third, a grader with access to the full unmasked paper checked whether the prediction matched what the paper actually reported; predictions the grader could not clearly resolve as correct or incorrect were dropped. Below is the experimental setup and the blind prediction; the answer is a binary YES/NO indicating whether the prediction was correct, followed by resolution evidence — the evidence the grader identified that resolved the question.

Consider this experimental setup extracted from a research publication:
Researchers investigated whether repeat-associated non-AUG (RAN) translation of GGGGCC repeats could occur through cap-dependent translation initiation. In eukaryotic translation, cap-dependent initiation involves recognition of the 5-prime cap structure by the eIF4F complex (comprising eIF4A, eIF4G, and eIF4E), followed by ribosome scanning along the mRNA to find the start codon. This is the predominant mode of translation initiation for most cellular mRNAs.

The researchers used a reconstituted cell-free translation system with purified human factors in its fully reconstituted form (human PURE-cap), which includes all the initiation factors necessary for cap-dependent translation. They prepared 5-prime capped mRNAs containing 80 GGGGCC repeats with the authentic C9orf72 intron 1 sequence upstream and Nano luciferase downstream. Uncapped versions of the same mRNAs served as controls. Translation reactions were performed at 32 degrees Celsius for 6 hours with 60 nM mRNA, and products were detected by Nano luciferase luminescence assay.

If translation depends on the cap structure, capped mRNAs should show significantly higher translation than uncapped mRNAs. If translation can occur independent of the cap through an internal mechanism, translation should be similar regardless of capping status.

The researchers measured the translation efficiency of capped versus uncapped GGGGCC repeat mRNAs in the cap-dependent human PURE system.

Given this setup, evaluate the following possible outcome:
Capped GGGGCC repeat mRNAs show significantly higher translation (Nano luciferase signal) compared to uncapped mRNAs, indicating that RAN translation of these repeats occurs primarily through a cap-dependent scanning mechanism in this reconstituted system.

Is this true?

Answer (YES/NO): YES